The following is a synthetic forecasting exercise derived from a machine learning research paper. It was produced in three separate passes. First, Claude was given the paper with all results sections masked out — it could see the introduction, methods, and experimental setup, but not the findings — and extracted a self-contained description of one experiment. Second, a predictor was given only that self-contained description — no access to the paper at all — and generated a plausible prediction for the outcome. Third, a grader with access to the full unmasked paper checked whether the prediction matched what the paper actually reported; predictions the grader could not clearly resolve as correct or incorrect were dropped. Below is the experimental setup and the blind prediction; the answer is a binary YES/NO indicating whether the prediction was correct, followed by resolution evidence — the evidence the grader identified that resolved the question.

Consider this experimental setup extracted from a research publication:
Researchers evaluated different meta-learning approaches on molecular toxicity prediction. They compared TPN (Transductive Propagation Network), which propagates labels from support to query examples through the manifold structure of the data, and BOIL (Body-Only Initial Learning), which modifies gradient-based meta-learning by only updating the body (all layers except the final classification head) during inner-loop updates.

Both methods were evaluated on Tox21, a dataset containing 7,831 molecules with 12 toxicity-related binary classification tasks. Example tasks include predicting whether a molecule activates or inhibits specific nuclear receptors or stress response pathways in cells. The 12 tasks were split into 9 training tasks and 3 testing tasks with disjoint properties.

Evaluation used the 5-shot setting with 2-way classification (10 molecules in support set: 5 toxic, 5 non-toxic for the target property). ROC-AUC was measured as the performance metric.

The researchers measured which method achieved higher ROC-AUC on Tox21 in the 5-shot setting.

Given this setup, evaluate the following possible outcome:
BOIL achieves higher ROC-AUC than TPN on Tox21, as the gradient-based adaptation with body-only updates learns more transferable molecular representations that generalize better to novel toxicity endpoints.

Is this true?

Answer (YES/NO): YES